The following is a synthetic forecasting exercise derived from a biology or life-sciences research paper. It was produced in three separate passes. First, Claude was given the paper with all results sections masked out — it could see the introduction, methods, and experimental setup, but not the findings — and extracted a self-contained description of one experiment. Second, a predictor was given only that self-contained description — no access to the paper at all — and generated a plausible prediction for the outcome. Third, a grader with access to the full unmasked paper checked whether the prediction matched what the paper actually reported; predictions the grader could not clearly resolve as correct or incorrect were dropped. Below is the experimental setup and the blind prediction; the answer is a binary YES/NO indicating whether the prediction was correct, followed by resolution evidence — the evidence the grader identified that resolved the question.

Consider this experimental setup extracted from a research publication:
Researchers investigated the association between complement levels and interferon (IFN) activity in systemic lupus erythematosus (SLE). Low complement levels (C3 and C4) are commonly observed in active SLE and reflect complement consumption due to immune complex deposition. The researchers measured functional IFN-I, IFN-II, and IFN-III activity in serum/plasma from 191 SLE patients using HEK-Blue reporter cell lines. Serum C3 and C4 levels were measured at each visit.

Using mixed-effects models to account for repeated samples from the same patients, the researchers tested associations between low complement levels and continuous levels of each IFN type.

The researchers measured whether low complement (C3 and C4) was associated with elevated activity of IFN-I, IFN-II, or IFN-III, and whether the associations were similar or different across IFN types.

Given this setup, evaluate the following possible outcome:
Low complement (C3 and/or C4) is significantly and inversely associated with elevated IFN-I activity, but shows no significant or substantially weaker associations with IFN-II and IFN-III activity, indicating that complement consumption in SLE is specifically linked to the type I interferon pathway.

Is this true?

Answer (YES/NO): NO